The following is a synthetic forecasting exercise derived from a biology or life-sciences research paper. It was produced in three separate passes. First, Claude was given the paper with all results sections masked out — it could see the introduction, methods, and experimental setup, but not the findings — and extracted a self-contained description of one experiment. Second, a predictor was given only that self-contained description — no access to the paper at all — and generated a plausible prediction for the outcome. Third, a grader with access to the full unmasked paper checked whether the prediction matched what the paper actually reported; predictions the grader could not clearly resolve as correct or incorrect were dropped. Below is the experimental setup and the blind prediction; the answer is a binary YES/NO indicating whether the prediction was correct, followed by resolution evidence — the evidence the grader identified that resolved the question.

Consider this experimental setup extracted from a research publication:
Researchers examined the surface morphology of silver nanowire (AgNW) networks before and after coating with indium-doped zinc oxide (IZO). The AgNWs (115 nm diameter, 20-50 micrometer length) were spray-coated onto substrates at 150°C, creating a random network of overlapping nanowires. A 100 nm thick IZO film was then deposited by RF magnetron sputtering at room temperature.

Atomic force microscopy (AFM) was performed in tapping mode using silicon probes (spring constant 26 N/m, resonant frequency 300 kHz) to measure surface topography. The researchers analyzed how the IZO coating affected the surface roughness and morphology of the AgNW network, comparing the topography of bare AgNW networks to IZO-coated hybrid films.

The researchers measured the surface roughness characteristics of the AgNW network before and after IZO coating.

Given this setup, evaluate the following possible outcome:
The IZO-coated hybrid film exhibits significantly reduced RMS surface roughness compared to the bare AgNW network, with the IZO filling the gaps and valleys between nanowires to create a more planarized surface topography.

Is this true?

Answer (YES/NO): NO